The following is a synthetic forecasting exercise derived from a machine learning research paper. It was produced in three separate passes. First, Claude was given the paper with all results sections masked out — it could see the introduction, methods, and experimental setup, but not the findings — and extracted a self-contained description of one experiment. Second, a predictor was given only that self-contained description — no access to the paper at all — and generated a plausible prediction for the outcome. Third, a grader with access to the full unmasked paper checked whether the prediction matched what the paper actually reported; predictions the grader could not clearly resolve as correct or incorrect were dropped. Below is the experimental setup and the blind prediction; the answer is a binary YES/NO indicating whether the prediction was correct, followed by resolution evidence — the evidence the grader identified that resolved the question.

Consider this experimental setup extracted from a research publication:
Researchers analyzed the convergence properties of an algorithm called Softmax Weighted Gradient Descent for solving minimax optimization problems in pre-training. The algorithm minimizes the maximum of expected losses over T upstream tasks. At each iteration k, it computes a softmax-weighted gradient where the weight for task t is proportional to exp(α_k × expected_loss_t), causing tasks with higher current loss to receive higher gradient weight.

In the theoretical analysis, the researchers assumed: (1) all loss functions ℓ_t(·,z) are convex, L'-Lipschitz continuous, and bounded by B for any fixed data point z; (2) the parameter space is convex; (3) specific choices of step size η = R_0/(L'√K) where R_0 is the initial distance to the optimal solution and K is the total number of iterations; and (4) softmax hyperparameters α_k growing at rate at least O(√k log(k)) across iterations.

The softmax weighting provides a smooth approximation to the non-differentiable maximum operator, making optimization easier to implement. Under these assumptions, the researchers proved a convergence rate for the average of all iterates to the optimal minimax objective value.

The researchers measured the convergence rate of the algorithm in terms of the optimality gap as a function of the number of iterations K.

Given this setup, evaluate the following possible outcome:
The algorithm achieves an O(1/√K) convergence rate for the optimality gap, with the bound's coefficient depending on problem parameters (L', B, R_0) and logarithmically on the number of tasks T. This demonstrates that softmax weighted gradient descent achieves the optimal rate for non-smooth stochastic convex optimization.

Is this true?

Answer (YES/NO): NO